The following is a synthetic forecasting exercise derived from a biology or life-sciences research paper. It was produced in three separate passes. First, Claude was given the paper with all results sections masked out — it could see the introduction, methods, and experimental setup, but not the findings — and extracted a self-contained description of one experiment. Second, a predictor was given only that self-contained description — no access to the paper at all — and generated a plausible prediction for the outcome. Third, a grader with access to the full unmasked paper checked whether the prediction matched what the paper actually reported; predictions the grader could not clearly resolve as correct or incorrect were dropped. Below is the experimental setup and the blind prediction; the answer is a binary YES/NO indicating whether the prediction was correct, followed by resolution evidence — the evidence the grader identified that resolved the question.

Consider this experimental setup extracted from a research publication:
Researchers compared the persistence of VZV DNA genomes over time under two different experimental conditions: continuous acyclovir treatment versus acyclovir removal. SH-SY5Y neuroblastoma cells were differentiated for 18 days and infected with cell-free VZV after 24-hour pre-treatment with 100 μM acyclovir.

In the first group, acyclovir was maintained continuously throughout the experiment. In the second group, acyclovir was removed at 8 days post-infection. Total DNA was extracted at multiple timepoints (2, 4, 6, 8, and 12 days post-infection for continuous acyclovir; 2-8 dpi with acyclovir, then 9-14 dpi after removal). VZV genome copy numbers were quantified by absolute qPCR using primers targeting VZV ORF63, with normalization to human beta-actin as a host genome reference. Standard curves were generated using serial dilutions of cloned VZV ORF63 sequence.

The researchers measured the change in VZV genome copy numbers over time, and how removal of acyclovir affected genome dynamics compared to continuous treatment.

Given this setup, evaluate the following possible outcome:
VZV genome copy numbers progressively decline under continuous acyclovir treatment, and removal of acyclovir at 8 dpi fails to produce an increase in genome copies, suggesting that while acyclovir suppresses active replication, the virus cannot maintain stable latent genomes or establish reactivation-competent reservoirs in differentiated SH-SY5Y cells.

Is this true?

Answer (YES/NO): NO